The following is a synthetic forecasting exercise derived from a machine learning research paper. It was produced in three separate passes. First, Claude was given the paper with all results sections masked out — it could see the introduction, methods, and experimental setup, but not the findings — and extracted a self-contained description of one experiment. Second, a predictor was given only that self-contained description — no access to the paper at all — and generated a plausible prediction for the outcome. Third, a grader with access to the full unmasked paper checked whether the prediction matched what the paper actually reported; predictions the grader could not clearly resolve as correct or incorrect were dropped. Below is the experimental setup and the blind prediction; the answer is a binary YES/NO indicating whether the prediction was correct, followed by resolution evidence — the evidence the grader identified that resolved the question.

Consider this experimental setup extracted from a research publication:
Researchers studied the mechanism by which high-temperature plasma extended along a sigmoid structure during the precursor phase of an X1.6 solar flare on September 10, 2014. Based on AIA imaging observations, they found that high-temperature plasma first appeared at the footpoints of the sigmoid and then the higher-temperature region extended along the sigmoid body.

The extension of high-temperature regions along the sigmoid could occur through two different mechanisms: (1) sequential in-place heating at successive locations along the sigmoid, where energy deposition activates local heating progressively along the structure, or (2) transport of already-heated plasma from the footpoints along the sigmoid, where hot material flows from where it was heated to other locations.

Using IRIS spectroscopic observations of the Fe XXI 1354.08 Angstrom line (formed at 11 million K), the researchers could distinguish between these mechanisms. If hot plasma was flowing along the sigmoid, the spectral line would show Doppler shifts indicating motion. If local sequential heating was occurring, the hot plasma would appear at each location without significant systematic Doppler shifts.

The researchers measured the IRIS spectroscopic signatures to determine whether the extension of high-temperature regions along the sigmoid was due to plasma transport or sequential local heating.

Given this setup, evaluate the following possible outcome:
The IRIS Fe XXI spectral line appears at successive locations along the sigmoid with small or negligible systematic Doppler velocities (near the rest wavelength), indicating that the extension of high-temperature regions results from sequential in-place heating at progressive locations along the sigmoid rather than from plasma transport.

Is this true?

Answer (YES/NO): NO